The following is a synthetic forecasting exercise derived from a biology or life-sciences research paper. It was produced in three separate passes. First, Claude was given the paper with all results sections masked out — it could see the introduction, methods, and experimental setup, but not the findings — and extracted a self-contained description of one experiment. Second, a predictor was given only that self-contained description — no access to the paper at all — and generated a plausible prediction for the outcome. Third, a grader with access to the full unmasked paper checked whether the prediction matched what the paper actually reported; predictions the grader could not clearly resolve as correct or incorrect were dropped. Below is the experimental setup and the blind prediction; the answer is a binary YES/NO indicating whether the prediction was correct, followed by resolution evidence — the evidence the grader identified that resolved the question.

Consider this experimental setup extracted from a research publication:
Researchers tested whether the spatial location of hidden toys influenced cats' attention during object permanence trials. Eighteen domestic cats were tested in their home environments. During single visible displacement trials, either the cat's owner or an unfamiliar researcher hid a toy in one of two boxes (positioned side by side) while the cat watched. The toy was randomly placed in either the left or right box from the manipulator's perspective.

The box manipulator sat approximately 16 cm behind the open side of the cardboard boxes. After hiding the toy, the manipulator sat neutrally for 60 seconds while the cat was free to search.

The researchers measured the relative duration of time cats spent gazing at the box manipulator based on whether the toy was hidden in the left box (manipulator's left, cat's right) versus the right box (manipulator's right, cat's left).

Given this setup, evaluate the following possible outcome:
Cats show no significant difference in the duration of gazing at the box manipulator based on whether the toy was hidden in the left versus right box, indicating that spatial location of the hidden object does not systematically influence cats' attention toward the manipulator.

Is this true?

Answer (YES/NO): NO